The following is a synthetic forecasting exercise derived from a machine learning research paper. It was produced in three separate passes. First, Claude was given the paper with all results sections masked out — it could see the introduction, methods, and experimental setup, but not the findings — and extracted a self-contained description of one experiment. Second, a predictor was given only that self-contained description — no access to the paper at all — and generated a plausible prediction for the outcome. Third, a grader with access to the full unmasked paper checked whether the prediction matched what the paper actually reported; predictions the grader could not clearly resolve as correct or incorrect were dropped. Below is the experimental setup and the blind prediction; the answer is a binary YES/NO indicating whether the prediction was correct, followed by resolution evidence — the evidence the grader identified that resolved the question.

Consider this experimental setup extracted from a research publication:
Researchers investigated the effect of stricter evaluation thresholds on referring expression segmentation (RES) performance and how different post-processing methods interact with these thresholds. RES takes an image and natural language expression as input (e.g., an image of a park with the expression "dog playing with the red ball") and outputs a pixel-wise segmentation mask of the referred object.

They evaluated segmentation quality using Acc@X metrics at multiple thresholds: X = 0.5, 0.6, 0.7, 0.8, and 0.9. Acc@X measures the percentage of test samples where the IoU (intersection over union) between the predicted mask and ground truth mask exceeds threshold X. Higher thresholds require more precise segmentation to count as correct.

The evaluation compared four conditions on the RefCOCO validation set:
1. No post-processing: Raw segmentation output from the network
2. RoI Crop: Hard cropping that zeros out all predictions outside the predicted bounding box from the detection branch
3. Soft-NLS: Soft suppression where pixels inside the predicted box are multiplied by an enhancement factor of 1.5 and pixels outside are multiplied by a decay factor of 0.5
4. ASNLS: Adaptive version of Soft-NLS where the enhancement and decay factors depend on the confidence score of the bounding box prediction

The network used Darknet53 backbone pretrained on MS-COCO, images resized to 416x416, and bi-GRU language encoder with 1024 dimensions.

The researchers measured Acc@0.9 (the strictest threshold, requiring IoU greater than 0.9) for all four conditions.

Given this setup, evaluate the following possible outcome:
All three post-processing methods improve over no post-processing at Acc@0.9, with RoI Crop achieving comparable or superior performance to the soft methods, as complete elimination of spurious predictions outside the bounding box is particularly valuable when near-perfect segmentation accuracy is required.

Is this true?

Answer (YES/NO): NO